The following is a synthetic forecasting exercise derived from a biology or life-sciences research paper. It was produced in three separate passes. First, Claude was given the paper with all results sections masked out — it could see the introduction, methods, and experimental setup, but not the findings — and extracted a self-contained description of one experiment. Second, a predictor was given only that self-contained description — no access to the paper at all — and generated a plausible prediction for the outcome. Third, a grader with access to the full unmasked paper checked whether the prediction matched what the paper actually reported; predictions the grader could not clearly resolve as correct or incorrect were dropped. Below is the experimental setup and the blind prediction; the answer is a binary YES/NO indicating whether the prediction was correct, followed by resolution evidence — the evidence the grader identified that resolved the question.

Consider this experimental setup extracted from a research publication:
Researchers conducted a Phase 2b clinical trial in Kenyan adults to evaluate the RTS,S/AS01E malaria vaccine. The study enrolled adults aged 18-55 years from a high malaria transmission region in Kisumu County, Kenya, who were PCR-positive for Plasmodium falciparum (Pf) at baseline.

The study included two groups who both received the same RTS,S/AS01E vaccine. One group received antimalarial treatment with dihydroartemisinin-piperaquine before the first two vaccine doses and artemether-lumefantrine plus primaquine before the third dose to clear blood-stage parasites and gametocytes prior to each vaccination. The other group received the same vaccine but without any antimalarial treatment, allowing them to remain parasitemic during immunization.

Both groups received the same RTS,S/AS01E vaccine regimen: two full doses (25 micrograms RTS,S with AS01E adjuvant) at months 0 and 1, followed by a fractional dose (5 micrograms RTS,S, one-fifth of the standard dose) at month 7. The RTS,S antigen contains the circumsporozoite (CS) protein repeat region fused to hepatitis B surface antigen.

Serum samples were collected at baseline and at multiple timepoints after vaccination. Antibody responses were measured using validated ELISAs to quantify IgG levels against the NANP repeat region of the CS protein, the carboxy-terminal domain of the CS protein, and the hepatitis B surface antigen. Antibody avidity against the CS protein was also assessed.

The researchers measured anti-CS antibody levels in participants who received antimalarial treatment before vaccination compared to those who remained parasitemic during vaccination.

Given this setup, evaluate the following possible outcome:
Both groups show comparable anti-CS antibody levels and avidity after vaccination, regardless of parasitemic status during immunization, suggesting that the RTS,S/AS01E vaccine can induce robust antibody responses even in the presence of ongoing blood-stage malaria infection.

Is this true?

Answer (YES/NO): YES